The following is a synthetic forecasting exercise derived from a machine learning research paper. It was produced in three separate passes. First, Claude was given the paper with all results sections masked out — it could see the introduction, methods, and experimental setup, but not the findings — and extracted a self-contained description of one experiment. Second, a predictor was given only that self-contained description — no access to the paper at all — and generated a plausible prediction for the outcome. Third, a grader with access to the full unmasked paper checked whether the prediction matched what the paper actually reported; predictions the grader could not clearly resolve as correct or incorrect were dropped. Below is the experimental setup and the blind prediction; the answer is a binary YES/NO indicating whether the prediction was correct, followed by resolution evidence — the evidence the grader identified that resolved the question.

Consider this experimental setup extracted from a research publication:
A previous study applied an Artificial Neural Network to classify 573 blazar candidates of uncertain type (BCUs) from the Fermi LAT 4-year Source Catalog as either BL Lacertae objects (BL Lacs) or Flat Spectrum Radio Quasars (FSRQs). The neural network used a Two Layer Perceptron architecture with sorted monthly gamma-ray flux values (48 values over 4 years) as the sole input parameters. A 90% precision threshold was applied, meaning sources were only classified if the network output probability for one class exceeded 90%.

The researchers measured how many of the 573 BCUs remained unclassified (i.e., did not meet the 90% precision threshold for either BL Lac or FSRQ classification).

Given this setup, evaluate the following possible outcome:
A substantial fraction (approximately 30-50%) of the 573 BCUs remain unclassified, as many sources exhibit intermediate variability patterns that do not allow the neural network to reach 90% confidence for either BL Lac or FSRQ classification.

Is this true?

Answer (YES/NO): NO